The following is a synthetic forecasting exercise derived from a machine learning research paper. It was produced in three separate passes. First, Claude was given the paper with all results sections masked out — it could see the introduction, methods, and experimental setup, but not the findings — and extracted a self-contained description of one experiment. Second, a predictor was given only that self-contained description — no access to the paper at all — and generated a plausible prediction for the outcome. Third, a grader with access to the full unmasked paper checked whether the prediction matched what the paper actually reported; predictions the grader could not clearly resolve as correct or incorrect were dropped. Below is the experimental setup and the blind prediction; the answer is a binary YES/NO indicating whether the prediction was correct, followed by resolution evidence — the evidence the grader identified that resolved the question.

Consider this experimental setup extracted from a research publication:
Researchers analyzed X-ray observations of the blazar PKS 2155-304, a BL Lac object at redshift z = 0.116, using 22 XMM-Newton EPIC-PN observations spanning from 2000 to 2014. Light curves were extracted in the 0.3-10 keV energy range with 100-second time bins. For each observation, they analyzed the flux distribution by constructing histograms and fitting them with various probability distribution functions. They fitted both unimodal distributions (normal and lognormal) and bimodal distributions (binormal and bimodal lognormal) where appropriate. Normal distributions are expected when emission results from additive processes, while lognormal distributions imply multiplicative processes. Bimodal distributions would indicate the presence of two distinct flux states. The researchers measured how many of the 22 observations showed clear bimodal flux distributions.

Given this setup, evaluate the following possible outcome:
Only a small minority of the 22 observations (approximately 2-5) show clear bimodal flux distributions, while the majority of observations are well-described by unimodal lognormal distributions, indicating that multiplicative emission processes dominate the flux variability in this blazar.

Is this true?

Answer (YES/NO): NO